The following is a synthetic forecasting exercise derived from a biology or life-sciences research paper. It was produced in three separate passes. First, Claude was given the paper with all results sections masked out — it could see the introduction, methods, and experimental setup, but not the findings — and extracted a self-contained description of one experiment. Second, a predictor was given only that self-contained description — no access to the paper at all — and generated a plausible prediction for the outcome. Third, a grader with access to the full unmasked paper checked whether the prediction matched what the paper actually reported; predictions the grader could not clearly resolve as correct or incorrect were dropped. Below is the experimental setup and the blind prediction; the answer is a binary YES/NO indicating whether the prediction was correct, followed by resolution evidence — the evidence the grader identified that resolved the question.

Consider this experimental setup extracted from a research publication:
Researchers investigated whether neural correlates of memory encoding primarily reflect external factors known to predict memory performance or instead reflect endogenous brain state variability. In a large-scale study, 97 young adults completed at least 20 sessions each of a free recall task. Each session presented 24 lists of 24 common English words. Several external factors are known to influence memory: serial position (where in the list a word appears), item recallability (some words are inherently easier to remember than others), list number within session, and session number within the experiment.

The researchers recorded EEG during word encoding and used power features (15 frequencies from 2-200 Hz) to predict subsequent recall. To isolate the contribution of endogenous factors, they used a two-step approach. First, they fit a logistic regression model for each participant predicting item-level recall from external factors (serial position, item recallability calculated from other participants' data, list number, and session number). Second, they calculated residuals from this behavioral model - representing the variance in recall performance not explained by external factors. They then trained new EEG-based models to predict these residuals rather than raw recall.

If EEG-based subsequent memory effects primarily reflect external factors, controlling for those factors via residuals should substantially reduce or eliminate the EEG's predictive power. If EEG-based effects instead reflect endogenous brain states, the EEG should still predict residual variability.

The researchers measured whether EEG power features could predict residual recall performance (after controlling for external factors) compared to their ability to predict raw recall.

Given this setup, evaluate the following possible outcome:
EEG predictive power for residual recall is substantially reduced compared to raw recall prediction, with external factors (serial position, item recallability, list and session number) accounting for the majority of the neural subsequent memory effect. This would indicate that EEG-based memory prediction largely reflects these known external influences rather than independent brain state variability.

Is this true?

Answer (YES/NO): NO